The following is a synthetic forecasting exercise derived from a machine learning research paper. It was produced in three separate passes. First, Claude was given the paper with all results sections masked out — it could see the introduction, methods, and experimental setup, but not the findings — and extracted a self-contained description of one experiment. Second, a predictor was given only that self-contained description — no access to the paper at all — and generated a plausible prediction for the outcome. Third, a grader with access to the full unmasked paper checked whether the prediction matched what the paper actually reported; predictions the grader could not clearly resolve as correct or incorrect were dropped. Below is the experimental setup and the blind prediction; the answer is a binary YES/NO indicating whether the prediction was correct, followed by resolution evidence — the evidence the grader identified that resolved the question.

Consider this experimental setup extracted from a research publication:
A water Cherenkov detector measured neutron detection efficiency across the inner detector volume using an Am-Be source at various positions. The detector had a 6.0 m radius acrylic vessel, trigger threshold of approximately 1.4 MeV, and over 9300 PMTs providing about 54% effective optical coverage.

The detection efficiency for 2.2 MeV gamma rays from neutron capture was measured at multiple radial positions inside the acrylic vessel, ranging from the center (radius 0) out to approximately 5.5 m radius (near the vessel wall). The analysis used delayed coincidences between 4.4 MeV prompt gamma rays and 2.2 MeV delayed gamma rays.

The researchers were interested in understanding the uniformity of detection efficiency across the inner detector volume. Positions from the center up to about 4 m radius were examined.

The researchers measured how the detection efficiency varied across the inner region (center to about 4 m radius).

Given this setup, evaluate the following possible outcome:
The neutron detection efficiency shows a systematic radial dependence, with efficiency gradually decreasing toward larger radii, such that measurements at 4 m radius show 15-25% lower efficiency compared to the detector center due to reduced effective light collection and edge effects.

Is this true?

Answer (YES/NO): NO